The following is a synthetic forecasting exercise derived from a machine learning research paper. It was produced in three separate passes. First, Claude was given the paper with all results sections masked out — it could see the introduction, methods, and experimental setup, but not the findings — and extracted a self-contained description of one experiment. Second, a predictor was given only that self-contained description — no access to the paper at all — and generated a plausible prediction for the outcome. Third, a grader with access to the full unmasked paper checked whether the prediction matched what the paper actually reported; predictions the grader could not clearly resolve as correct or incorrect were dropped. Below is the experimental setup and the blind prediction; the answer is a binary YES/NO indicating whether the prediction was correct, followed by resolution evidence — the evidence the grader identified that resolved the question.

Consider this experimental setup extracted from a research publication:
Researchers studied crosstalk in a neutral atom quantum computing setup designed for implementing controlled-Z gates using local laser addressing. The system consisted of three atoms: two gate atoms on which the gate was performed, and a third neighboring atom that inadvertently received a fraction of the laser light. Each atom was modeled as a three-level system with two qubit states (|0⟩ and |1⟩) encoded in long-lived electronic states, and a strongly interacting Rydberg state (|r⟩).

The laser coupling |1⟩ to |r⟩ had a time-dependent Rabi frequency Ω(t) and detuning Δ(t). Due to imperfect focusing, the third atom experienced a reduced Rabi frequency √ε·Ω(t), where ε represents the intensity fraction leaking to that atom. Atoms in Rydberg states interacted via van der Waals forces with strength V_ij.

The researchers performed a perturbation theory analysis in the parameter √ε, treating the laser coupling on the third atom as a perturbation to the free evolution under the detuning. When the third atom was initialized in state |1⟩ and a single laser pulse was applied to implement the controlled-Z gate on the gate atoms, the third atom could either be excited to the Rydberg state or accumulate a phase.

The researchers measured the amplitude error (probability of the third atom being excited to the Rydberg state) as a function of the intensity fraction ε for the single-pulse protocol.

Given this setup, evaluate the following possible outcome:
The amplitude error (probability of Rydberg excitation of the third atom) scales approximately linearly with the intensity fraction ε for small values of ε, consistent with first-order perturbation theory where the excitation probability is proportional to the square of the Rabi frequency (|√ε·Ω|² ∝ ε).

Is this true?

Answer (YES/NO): YES